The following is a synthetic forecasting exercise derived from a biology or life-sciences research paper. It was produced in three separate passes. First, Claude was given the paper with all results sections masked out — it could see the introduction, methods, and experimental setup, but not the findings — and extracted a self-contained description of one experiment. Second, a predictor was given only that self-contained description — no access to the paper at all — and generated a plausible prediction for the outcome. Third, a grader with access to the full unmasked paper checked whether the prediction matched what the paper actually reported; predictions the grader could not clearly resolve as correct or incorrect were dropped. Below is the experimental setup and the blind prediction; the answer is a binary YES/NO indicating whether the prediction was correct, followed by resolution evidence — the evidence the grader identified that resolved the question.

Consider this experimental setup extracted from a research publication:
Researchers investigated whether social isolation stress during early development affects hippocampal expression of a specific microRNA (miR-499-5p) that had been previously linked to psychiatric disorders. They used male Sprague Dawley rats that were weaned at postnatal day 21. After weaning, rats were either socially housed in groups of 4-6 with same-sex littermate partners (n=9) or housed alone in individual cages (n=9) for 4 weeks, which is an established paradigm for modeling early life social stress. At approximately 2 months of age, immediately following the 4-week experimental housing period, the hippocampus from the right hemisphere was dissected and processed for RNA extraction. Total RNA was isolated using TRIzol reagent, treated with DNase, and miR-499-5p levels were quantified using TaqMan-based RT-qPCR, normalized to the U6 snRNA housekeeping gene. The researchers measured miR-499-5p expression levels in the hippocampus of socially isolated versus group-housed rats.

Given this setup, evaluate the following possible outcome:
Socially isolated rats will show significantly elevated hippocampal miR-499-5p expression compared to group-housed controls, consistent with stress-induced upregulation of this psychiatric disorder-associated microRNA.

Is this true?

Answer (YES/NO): YES